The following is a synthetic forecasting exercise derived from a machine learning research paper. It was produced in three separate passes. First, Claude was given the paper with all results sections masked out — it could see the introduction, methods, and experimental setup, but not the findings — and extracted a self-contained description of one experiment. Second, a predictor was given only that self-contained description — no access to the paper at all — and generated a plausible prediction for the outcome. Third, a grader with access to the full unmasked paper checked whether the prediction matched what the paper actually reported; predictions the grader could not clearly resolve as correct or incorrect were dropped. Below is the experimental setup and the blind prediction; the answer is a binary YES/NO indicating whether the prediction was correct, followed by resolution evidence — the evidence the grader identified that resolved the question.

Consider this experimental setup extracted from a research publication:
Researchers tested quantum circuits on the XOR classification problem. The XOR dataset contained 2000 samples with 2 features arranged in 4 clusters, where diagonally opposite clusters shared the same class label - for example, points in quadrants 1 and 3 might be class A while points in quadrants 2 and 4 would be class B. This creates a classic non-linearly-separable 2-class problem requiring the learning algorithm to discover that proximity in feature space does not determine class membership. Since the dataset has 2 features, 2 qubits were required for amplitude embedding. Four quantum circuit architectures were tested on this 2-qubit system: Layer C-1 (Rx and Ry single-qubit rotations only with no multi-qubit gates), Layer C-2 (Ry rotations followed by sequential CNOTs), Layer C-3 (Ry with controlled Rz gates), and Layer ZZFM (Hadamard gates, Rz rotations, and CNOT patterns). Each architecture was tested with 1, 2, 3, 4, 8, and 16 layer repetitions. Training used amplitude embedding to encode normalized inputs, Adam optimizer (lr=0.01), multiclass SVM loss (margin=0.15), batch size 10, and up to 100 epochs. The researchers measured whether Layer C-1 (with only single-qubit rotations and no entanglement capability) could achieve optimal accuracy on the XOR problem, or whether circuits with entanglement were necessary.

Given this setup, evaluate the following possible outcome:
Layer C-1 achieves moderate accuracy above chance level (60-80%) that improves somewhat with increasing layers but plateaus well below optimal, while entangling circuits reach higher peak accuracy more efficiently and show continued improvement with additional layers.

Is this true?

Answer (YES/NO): NO